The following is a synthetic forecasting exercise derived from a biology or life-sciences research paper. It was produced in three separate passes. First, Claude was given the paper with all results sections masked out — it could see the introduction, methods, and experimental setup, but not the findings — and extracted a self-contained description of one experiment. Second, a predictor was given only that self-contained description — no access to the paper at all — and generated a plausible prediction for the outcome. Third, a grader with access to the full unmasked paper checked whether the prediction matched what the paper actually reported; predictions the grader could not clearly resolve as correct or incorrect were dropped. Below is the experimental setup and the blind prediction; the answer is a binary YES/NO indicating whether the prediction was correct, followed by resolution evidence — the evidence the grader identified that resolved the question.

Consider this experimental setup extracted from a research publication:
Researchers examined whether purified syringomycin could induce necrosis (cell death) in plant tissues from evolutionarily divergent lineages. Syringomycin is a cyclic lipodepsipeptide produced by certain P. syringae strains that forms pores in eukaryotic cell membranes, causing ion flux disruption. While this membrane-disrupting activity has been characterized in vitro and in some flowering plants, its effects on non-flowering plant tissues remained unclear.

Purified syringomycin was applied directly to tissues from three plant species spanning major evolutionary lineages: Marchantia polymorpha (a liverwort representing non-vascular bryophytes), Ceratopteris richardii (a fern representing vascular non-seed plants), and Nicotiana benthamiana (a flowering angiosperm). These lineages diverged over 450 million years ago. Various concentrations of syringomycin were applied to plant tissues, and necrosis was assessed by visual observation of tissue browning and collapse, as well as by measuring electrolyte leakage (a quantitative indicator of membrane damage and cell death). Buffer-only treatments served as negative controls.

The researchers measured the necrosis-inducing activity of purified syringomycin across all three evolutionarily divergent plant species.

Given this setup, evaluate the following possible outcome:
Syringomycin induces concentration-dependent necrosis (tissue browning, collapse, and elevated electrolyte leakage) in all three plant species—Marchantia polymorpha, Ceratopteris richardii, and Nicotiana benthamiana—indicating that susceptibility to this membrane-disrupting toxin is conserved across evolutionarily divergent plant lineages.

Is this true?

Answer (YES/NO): NO